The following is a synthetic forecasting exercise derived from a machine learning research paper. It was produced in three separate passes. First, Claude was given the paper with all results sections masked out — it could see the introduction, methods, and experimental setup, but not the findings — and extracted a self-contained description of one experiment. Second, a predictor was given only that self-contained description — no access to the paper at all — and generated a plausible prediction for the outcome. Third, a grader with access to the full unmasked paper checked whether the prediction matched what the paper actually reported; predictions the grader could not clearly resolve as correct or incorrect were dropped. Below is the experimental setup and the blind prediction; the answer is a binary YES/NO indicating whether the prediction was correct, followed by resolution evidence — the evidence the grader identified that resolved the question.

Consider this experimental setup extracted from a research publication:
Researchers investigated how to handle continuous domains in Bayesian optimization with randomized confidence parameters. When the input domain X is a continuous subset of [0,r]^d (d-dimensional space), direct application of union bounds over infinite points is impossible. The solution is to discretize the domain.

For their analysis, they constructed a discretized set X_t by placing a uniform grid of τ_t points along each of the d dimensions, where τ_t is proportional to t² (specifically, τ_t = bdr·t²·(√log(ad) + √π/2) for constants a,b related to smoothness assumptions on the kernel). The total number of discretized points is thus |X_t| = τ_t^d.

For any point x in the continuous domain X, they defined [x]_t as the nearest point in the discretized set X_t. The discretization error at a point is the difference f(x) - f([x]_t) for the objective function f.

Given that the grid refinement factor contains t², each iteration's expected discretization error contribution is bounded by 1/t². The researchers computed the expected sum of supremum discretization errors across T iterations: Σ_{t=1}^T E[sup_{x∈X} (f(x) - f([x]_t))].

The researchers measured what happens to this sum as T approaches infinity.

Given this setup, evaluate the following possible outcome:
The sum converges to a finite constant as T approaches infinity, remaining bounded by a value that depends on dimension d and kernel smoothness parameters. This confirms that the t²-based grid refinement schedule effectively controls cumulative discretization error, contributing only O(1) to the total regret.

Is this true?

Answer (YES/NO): NO